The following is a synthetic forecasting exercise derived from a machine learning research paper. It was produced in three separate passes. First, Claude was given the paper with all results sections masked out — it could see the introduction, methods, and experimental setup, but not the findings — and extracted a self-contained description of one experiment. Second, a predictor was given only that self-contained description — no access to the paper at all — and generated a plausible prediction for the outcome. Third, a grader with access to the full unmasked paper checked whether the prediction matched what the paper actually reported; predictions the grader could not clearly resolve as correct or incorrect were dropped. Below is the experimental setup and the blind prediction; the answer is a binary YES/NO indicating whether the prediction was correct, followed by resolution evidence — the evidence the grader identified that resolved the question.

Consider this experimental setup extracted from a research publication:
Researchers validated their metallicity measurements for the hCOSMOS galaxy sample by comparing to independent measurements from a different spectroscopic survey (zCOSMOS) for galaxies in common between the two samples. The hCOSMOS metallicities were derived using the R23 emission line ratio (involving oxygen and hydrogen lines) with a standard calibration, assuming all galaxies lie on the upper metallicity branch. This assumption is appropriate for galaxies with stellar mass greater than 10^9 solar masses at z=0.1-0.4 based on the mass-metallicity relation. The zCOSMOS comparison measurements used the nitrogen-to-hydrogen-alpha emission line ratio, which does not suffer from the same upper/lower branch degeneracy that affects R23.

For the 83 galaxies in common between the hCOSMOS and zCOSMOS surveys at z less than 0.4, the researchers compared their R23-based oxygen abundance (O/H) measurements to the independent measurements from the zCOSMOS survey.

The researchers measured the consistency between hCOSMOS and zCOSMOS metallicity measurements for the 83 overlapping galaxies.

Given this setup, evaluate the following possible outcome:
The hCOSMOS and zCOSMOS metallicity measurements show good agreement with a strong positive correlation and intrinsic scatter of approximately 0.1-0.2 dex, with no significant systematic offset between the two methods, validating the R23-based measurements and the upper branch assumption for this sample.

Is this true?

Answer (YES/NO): NO